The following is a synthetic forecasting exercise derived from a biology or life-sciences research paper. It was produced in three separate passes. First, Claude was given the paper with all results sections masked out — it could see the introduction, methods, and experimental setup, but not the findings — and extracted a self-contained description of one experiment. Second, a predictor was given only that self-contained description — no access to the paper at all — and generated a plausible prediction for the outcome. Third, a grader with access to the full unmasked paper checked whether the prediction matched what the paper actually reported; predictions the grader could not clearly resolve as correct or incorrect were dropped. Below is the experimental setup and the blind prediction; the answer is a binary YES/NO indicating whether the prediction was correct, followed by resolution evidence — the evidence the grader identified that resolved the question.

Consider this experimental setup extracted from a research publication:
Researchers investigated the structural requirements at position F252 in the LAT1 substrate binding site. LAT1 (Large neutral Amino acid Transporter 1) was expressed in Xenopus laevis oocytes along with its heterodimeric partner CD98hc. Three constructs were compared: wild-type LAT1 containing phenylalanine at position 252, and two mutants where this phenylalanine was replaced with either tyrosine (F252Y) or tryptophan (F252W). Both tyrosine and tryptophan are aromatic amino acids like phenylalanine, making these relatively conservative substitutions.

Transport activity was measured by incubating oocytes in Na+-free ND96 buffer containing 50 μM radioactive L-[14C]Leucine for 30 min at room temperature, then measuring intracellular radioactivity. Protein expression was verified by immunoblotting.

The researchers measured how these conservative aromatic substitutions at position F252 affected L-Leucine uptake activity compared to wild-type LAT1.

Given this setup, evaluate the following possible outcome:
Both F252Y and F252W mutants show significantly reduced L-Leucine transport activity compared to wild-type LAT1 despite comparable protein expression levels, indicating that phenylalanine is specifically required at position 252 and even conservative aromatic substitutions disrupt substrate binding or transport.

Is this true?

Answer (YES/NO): NO